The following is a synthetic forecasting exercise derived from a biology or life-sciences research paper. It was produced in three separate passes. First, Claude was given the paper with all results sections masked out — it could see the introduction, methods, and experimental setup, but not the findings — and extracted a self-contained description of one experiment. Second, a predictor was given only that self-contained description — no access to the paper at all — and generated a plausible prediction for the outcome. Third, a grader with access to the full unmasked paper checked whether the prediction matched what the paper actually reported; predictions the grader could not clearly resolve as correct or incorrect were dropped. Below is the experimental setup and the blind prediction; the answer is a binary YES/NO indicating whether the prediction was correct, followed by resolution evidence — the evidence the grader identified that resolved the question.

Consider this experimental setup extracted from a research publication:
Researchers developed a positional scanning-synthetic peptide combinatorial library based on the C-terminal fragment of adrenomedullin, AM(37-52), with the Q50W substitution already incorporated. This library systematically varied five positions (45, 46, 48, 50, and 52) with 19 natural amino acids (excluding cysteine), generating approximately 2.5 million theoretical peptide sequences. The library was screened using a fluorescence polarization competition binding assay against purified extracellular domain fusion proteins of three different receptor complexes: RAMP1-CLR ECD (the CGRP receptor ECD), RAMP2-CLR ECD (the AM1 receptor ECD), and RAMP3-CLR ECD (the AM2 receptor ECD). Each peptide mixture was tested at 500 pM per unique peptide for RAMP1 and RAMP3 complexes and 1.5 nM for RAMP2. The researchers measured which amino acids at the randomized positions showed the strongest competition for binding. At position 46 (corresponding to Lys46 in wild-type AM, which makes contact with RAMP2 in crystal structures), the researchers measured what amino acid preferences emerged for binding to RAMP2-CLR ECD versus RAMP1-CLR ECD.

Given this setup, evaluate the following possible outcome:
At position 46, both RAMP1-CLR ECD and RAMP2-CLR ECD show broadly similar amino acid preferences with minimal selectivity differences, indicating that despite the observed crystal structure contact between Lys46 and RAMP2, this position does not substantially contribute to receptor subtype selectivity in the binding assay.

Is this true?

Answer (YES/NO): NO